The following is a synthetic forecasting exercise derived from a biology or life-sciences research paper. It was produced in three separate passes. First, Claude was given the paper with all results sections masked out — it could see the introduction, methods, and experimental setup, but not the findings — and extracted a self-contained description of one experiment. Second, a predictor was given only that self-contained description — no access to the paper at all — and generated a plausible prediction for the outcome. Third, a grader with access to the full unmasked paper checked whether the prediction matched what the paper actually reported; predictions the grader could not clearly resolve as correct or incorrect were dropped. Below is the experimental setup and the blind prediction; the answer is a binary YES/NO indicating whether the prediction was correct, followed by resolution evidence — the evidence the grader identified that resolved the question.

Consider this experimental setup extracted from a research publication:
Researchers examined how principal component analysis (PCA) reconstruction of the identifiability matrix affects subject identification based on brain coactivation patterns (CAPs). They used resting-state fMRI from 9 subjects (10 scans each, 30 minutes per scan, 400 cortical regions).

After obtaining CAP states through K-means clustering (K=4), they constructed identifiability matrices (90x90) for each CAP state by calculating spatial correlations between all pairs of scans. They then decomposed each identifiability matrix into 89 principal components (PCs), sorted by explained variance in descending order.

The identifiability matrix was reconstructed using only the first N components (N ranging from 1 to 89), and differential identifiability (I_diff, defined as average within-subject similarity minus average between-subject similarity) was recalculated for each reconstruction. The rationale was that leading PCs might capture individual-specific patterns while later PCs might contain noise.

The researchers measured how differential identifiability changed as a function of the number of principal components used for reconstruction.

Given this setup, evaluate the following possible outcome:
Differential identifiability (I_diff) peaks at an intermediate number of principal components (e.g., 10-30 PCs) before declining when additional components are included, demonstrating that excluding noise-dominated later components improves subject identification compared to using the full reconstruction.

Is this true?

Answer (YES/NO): YES